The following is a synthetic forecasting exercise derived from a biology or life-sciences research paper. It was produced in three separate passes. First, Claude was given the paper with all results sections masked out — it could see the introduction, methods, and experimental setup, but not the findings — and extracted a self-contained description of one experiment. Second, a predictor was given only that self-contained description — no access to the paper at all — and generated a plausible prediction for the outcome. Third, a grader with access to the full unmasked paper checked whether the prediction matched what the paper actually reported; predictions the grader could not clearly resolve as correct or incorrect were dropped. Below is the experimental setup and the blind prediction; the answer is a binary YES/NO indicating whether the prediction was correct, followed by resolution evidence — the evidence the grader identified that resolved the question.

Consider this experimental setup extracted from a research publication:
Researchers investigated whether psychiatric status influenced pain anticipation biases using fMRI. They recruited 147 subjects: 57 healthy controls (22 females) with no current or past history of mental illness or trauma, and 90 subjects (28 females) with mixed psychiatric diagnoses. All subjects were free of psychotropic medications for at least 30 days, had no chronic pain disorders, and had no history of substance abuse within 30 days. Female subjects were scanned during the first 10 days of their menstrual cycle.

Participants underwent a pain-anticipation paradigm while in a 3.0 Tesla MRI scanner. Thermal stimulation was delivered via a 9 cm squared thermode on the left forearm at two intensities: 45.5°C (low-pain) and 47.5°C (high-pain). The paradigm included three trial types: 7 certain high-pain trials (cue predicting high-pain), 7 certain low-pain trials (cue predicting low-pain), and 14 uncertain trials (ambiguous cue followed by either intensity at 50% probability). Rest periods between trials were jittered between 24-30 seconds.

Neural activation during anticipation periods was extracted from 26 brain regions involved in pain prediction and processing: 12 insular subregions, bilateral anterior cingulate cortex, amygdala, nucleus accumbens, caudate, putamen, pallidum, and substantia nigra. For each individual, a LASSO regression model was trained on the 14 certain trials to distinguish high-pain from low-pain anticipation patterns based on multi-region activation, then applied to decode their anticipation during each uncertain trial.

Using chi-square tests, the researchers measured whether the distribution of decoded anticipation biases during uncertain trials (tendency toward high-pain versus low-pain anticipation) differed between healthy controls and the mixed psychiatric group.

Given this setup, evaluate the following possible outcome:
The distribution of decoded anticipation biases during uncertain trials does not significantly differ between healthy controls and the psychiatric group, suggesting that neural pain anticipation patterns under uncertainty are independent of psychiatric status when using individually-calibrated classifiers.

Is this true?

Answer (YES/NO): YES